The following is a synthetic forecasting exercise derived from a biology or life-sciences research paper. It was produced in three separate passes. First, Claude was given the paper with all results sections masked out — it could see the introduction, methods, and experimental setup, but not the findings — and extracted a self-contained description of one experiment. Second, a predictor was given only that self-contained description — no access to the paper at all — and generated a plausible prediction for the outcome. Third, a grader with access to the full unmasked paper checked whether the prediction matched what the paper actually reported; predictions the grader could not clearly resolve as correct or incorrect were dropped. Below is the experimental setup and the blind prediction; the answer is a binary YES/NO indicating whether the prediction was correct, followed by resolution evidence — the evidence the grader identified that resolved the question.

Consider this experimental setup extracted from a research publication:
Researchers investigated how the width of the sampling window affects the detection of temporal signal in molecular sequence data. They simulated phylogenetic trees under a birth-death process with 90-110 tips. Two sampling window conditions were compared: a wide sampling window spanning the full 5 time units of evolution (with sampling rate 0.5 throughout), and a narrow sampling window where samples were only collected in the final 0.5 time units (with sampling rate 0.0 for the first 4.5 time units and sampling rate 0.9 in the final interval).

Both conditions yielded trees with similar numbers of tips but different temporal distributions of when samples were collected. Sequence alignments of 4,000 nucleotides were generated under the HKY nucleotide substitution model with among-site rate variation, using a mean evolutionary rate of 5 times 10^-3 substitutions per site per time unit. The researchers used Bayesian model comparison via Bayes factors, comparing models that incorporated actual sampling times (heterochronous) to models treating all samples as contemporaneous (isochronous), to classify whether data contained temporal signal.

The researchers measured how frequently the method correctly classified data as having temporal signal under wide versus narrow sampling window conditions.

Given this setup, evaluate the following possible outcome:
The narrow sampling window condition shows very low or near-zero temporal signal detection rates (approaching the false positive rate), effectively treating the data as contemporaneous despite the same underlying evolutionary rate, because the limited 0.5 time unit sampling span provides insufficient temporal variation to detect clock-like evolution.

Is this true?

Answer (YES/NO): NO